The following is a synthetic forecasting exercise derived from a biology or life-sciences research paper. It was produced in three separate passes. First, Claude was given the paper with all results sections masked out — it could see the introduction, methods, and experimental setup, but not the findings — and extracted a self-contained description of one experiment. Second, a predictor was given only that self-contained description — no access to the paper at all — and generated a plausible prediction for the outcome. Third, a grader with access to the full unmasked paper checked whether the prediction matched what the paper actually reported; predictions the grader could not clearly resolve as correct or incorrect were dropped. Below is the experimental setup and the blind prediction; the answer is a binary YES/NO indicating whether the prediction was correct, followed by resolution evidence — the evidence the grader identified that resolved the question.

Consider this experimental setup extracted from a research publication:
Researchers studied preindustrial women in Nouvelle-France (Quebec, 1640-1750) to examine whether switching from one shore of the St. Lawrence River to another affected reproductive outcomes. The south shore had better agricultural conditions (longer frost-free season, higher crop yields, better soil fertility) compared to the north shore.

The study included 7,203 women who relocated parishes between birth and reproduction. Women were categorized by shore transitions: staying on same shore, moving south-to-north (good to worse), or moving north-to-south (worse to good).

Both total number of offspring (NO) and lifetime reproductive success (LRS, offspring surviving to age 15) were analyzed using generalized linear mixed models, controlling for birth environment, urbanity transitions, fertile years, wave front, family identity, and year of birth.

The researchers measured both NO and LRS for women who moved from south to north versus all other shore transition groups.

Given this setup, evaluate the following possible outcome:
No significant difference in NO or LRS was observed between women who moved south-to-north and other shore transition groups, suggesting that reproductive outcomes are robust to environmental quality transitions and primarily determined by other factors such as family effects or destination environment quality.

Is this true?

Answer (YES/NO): NO